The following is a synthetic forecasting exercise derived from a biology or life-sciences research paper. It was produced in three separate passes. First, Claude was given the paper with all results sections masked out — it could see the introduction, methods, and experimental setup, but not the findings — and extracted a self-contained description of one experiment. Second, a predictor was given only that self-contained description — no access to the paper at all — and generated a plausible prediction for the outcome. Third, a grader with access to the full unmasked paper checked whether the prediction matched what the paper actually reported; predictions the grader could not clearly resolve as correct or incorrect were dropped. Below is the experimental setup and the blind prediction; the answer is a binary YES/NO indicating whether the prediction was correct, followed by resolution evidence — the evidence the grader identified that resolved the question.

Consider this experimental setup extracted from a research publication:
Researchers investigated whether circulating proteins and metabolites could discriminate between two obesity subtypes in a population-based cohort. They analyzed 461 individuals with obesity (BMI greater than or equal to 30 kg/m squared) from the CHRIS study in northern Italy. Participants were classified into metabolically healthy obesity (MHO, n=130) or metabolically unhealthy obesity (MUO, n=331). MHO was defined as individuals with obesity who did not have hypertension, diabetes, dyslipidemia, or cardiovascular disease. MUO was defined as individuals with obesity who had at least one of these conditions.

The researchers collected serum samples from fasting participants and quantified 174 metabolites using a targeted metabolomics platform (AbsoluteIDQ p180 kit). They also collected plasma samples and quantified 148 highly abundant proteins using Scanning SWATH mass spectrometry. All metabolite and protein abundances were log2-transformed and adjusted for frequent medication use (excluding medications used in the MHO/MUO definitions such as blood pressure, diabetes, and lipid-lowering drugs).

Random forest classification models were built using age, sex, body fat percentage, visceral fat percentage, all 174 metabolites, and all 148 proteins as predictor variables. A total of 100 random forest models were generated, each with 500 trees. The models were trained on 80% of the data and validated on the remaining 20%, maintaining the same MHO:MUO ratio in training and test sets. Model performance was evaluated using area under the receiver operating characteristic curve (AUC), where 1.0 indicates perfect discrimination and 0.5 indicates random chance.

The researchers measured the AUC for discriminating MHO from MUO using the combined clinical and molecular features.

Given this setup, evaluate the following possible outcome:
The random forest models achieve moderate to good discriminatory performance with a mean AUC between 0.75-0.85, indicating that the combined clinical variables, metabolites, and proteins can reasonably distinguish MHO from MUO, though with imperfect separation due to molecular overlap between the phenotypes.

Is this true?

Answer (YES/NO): NO